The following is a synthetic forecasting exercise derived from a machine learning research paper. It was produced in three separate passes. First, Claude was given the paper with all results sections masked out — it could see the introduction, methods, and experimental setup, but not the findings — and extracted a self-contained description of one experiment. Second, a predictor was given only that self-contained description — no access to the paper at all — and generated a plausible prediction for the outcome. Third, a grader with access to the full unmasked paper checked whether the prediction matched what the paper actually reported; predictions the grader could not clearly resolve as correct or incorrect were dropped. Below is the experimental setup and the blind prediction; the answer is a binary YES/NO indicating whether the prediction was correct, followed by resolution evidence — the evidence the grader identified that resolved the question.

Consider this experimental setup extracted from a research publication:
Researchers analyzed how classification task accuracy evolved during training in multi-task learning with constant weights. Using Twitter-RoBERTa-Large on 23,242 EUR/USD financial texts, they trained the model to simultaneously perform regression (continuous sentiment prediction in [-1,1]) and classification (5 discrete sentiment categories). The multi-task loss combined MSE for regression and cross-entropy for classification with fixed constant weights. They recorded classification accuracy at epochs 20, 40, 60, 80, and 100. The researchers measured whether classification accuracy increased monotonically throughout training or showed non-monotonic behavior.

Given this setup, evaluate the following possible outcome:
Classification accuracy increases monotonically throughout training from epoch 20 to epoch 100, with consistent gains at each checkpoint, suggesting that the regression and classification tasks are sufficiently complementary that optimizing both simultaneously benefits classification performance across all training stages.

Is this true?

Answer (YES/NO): NO